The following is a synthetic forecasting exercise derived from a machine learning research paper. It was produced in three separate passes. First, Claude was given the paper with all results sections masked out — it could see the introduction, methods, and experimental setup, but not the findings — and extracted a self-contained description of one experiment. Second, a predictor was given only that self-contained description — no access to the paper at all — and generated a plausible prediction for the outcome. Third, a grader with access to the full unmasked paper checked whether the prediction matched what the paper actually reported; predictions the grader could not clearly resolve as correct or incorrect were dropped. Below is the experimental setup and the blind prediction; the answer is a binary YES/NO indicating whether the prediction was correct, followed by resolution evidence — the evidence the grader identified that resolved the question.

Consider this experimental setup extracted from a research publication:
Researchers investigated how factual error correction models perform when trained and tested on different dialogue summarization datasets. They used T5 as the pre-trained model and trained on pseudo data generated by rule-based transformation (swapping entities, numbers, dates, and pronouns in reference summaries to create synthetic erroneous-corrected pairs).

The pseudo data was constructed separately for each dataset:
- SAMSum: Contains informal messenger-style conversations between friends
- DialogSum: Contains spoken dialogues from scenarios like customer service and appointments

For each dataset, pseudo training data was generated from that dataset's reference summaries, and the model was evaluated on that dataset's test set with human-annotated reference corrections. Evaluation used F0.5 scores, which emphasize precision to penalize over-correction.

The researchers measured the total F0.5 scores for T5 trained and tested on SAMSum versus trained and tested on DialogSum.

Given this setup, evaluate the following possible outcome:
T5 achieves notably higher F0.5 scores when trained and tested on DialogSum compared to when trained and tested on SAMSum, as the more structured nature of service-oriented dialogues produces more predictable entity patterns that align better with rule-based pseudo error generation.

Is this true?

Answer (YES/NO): NO